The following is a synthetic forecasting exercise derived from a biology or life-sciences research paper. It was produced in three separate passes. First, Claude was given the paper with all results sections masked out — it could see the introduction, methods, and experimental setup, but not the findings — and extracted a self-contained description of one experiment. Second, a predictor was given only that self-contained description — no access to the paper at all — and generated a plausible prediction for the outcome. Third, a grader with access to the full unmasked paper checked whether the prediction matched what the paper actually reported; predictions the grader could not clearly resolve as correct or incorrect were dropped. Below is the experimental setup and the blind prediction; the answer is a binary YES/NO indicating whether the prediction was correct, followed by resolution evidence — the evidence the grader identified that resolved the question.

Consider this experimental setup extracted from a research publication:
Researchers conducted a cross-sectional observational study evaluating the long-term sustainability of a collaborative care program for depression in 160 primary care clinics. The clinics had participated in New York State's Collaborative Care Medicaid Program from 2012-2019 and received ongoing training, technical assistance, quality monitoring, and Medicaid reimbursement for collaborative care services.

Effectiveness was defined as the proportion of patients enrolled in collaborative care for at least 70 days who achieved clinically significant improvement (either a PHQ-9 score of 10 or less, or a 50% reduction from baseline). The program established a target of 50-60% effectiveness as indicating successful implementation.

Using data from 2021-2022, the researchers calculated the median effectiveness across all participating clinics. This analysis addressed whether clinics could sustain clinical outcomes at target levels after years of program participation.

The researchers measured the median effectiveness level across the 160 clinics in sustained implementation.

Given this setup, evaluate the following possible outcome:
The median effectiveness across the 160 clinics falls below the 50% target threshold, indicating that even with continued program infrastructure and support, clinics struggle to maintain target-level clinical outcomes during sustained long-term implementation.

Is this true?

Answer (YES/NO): YES